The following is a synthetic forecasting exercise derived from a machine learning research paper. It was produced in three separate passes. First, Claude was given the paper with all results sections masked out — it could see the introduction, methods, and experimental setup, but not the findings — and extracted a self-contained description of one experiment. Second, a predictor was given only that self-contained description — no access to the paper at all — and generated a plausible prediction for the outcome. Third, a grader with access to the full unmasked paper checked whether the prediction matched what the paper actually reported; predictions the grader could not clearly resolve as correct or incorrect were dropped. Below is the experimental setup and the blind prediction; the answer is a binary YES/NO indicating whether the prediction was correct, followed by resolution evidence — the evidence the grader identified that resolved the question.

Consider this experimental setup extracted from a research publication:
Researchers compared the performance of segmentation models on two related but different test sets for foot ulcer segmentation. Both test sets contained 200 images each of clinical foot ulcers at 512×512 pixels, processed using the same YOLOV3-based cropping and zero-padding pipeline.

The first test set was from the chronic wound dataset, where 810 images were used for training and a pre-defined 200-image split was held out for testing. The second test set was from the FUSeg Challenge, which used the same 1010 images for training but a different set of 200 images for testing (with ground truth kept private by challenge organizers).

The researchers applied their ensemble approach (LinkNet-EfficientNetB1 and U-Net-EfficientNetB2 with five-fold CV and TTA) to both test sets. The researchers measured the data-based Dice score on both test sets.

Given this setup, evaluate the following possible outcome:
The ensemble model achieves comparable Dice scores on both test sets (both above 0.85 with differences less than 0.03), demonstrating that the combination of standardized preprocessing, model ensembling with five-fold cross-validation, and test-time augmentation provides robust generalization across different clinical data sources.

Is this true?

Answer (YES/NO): NO